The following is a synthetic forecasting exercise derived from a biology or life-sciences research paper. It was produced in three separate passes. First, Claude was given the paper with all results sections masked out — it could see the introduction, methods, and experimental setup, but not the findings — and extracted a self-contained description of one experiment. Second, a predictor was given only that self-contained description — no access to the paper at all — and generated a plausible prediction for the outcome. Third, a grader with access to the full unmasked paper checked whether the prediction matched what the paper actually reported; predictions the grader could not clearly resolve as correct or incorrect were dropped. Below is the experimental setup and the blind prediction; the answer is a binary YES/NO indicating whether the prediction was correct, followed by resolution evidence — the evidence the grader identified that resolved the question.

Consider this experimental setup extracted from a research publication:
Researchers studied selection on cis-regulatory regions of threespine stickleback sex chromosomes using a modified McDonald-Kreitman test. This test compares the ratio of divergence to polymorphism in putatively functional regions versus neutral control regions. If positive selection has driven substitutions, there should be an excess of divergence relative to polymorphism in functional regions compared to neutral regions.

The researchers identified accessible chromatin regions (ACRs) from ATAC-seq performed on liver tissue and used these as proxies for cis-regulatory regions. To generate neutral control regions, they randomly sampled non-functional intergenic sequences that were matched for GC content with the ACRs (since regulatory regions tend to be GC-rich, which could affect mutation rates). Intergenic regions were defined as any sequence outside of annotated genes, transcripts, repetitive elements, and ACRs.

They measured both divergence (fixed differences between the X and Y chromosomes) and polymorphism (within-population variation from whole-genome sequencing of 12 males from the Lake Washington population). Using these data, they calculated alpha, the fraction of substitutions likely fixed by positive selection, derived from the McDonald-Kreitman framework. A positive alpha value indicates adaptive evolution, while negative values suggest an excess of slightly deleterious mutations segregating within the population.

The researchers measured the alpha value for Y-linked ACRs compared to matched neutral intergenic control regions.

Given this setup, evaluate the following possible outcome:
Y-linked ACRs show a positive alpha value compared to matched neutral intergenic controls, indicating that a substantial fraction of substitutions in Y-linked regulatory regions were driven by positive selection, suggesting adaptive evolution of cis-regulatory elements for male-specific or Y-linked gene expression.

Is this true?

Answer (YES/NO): YES